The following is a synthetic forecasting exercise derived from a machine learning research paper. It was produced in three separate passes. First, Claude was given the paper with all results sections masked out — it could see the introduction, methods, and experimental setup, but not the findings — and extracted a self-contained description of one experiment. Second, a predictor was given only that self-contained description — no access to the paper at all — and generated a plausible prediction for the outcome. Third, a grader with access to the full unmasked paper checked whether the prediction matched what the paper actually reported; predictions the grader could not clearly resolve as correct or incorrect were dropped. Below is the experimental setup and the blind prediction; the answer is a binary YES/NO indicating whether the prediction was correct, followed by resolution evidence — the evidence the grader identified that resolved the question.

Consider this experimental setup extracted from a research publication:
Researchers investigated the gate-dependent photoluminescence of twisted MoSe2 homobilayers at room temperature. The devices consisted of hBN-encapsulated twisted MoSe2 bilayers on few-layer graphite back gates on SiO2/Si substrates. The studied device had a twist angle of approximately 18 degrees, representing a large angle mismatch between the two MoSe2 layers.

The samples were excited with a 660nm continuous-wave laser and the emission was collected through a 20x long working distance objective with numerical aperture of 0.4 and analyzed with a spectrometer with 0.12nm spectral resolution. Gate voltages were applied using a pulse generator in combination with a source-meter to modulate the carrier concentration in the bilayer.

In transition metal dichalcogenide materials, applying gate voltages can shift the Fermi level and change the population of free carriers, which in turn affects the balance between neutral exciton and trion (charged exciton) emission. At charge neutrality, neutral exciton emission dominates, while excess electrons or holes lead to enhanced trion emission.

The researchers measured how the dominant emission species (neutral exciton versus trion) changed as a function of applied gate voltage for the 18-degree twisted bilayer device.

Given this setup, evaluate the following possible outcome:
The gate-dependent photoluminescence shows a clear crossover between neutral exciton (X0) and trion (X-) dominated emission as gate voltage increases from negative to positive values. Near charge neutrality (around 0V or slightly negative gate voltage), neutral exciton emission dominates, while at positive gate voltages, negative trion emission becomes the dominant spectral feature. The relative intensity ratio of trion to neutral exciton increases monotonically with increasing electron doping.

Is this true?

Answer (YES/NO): NO